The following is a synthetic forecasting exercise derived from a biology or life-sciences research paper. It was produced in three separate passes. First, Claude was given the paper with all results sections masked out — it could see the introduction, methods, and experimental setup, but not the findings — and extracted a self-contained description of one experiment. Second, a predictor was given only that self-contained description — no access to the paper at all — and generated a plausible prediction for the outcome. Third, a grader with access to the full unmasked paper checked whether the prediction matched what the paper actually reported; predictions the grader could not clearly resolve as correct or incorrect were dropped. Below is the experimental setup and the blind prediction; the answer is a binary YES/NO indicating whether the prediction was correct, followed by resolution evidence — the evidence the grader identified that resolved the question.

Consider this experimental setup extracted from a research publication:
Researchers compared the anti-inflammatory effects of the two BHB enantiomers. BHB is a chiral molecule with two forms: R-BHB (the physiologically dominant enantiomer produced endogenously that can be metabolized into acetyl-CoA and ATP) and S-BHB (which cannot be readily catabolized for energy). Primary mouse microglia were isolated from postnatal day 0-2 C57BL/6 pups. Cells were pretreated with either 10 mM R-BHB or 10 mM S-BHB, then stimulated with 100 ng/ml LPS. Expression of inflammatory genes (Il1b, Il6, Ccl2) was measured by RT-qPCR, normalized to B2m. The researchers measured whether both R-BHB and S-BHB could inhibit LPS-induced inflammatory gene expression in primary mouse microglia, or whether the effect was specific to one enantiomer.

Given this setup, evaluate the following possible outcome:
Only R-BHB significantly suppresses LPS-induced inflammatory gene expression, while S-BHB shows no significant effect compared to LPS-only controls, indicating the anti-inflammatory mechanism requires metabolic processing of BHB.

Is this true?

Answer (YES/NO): NO